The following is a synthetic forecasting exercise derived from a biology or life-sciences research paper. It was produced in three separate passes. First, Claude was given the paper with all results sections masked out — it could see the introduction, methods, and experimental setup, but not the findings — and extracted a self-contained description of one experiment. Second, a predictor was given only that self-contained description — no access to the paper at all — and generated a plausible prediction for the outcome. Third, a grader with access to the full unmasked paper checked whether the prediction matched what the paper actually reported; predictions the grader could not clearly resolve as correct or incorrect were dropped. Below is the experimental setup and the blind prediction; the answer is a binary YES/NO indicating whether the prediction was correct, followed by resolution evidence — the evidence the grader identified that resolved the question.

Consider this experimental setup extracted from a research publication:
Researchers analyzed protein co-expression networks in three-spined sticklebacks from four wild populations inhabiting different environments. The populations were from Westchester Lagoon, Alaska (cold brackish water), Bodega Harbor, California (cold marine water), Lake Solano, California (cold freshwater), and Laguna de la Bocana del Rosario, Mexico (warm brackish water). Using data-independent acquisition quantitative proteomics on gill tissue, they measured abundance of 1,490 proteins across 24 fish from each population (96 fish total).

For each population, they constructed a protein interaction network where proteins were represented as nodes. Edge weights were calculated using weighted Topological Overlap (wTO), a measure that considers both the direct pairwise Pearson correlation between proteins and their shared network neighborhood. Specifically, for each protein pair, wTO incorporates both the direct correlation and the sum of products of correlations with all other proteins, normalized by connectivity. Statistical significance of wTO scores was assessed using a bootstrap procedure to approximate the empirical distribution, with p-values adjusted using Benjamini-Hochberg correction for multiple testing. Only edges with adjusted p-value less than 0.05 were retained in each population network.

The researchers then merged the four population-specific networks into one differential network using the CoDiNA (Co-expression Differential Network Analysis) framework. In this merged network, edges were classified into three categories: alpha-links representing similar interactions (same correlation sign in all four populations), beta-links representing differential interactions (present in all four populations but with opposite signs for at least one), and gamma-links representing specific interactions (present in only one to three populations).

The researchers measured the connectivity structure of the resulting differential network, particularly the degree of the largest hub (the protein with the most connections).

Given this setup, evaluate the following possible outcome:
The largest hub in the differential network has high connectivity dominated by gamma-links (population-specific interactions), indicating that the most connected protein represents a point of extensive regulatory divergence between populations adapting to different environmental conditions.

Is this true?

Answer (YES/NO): YES